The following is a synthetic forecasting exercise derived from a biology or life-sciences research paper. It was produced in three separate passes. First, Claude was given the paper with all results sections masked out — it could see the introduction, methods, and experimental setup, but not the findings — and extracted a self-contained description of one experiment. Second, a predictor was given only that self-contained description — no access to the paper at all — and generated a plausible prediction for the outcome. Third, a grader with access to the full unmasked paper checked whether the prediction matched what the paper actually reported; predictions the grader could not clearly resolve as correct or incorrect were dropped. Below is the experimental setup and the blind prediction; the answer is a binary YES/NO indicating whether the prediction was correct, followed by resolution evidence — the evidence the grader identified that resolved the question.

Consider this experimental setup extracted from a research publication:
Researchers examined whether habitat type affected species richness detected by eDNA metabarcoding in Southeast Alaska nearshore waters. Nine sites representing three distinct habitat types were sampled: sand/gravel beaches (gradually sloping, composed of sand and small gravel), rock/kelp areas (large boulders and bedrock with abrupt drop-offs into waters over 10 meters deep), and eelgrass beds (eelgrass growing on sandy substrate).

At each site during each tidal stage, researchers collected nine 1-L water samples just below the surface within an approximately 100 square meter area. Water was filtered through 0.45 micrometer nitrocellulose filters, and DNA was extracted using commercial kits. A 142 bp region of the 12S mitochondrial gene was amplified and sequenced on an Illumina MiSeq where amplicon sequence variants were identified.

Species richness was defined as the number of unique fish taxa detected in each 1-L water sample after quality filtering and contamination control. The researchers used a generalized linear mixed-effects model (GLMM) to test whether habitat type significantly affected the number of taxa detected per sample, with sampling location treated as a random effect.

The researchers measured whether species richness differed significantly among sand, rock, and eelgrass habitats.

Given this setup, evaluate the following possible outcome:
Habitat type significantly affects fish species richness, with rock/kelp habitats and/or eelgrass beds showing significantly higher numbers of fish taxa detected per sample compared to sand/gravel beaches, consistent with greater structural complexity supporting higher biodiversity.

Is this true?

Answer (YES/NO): NO